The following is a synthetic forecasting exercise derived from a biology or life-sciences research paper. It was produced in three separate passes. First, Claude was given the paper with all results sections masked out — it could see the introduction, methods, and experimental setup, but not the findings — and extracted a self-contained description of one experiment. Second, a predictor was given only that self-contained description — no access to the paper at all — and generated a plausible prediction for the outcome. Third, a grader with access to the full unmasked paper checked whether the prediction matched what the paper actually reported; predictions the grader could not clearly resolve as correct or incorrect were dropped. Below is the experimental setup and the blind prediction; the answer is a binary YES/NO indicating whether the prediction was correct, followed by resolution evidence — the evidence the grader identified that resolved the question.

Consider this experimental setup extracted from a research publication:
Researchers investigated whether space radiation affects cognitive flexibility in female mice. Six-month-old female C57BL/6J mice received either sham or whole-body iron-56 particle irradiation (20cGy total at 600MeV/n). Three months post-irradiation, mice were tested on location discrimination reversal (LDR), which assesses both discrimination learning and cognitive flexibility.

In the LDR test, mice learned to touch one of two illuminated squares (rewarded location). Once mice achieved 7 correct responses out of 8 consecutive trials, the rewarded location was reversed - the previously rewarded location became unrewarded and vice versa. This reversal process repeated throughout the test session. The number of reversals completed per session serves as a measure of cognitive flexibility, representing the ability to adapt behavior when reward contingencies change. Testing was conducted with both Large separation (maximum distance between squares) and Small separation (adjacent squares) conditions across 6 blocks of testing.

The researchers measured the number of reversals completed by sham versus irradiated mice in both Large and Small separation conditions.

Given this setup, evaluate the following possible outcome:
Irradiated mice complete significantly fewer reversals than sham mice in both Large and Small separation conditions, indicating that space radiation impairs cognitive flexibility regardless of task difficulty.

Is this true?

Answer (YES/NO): NO